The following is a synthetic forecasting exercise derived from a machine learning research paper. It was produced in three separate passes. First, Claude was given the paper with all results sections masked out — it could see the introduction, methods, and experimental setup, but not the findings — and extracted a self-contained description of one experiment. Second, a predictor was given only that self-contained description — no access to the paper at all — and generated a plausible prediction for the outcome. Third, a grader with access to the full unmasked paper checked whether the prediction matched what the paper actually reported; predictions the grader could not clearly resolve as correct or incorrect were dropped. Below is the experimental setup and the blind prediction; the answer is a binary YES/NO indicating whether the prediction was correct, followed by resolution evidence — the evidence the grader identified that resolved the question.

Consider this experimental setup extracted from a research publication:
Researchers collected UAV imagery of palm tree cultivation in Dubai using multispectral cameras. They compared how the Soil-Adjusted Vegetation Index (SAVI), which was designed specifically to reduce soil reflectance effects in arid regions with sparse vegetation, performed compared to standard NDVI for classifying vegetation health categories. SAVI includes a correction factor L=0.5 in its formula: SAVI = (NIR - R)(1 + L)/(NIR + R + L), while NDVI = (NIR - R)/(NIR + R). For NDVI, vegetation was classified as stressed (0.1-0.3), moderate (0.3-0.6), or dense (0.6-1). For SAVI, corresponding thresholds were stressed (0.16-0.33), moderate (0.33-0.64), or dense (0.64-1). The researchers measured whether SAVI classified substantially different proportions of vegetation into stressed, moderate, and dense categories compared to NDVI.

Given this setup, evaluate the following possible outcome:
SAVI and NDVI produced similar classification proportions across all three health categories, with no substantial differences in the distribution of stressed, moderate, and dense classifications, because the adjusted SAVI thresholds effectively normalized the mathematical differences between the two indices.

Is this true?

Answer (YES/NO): YES